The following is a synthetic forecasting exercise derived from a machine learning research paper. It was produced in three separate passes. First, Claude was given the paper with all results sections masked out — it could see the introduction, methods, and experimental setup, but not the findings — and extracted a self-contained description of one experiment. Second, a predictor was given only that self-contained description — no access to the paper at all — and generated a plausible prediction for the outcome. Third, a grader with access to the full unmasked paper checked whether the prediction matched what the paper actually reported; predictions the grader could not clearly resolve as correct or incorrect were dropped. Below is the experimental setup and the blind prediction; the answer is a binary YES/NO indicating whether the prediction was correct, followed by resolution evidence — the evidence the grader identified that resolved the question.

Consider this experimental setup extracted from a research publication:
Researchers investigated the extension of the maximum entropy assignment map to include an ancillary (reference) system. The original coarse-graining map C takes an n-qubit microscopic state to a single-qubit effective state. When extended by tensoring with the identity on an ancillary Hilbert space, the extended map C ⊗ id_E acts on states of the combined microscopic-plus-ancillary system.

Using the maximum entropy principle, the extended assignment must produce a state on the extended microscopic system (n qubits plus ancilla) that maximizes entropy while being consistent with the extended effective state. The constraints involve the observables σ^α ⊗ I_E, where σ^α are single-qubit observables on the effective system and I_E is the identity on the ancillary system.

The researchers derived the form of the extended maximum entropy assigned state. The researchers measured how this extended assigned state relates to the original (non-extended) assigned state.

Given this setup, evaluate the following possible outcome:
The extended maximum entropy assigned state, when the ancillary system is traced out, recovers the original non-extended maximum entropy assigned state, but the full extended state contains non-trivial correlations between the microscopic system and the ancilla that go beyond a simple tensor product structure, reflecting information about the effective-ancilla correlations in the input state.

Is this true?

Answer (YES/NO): NO